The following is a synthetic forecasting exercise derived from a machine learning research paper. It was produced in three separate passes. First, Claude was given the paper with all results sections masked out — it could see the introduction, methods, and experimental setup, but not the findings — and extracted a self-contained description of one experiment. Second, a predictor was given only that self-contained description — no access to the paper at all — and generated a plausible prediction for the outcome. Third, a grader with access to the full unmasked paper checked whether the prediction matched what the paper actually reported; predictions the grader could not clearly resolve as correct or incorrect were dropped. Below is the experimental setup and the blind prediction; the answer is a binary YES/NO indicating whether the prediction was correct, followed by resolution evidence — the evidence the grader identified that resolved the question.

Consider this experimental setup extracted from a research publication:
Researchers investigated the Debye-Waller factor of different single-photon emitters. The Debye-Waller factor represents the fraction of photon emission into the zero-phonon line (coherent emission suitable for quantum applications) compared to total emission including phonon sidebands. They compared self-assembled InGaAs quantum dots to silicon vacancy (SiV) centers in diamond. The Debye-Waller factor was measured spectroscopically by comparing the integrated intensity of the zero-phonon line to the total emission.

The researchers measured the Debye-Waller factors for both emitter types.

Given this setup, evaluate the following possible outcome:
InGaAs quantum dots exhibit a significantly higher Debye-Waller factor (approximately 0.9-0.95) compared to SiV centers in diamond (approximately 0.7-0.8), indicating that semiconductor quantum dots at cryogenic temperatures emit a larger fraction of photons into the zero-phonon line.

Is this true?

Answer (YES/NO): YES